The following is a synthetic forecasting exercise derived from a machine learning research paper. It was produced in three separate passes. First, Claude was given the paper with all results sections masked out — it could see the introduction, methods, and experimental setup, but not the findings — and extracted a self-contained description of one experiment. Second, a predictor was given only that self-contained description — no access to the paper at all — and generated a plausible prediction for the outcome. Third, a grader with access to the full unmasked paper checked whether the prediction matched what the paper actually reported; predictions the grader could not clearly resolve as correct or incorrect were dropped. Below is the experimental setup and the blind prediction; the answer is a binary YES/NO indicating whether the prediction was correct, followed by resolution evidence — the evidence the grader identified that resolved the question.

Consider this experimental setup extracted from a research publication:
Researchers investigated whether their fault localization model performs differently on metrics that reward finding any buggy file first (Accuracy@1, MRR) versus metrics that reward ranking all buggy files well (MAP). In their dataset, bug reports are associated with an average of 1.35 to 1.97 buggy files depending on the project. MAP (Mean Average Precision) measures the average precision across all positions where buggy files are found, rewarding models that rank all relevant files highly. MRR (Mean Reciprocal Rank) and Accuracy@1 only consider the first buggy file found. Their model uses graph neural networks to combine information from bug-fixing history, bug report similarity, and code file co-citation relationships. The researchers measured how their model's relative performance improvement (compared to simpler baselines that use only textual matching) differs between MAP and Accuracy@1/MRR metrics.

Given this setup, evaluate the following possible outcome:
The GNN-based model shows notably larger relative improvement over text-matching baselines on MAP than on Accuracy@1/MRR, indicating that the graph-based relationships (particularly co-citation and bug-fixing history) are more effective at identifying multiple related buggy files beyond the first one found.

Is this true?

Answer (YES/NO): NO